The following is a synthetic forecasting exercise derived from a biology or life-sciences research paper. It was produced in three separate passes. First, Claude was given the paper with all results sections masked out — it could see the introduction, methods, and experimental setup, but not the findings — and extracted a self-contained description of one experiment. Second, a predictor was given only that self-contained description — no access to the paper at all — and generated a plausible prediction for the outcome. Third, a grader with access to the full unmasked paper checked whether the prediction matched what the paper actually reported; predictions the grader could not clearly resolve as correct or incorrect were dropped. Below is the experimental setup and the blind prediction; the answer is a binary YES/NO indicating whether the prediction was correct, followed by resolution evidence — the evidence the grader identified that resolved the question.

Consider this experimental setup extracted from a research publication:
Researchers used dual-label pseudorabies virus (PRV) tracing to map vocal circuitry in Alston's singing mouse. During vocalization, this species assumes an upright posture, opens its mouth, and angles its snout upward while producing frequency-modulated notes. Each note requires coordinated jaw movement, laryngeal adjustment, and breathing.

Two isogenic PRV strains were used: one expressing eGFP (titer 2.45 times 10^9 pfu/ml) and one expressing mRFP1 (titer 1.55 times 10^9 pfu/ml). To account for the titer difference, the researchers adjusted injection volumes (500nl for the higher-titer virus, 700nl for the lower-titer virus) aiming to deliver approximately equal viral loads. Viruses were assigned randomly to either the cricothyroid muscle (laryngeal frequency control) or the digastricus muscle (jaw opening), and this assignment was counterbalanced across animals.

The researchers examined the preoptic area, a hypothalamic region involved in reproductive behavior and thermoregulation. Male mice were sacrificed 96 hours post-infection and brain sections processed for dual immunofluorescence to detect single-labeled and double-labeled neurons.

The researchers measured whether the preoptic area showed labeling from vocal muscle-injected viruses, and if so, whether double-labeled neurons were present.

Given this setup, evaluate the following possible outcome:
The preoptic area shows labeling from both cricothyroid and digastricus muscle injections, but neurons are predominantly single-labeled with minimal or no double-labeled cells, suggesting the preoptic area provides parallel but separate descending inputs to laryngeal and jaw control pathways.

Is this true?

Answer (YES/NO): NO